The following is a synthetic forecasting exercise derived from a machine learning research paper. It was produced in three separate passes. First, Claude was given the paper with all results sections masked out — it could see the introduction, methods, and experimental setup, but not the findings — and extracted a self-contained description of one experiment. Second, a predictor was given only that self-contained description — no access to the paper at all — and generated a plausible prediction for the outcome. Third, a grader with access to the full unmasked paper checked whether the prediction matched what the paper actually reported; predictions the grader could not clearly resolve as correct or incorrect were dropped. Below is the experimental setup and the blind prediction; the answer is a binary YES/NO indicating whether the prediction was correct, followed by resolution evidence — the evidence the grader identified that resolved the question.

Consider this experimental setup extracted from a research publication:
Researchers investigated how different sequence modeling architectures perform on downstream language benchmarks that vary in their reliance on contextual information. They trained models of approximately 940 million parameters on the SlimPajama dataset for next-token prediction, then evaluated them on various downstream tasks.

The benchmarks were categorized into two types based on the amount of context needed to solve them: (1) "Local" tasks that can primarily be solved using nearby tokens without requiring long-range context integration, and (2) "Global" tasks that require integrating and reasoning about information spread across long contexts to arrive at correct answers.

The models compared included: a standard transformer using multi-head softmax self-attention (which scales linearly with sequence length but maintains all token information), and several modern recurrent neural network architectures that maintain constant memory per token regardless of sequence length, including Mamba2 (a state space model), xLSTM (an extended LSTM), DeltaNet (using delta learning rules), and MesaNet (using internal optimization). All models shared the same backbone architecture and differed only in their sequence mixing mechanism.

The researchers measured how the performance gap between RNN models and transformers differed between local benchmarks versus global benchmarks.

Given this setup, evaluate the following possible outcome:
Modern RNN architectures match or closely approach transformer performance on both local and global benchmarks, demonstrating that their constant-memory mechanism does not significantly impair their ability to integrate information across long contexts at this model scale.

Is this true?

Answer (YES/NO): NO